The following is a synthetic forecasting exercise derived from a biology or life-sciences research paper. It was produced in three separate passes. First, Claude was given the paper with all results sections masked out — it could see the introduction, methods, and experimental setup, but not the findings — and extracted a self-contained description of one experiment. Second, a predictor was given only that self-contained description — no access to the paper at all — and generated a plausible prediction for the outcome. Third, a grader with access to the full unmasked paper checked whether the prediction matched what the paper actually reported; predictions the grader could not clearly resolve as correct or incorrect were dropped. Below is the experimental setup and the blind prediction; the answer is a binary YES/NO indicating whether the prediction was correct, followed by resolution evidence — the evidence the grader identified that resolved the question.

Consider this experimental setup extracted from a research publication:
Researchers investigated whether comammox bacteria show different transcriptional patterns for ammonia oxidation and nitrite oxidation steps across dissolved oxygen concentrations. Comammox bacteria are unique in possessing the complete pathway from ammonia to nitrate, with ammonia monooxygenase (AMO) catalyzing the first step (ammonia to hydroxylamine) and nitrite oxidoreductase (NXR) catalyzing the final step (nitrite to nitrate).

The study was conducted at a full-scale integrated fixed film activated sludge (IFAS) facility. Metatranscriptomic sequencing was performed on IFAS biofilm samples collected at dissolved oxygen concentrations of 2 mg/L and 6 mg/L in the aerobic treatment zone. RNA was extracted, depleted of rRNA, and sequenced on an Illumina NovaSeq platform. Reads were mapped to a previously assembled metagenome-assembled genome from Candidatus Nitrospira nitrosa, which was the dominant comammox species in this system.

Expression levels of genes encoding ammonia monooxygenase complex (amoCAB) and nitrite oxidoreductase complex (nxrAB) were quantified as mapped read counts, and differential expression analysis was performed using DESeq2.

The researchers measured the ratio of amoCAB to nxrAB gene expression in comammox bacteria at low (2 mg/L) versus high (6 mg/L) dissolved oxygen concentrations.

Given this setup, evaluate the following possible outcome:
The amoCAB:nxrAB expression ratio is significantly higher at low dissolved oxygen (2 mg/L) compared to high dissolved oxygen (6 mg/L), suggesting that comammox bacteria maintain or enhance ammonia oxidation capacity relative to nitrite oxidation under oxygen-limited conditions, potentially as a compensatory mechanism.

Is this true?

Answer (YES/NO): NO